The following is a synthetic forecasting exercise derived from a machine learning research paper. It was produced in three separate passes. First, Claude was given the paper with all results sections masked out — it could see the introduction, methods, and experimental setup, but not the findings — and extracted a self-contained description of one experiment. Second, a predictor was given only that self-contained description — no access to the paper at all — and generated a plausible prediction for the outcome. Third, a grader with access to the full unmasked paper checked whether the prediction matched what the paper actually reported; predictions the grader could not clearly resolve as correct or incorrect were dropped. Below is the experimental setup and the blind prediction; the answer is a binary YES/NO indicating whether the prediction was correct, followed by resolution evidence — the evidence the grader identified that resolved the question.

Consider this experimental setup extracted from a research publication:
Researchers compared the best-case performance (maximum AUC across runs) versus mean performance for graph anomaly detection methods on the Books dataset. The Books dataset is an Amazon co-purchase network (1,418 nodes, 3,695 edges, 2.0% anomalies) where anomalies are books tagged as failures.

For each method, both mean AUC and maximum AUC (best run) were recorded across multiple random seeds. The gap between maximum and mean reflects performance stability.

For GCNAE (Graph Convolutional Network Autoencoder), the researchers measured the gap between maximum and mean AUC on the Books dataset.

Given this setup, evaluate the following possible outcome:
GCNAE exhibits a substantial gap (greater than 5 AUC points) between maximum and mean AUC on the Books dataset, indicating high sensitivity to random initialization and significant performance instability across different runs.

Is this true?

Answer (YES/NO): YES